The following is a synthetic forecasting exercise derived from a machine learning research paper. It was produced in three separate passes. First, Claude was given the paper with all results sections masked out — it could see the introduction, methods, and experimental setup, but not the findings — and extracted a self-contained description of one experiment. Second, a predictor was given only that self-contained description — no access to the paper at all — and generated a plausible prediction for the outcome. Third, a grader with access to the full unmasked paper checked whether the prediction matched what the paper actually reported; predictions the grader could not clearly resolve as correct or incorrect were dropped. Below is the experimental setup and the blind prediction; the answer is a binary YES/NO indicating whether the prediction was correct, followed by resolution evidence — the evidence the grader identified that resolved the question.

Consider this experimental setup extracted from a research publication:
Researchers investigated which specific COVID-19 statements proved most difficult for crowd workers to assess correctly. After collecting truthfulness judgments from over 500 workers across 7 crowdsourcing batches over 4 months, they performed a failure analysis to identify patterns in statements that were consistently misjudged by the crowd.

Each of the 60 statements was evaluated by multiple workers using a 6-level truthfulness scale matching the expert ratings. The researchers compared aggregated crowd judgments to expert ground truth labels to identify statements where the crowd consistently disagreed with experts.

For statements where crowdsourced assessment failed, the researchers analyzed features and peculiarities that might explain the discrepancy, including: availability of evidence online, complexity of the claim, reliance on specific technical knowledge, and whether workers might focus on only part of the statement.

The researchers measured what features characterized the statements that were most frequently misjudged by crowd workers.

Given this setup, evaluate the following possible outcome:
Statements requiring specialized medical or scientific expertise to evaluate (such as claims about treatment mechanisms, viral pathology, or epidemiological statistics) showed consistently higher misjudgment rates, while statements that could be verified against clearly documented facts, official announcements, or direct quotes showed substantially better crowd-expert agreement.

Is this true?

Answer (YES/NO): NO